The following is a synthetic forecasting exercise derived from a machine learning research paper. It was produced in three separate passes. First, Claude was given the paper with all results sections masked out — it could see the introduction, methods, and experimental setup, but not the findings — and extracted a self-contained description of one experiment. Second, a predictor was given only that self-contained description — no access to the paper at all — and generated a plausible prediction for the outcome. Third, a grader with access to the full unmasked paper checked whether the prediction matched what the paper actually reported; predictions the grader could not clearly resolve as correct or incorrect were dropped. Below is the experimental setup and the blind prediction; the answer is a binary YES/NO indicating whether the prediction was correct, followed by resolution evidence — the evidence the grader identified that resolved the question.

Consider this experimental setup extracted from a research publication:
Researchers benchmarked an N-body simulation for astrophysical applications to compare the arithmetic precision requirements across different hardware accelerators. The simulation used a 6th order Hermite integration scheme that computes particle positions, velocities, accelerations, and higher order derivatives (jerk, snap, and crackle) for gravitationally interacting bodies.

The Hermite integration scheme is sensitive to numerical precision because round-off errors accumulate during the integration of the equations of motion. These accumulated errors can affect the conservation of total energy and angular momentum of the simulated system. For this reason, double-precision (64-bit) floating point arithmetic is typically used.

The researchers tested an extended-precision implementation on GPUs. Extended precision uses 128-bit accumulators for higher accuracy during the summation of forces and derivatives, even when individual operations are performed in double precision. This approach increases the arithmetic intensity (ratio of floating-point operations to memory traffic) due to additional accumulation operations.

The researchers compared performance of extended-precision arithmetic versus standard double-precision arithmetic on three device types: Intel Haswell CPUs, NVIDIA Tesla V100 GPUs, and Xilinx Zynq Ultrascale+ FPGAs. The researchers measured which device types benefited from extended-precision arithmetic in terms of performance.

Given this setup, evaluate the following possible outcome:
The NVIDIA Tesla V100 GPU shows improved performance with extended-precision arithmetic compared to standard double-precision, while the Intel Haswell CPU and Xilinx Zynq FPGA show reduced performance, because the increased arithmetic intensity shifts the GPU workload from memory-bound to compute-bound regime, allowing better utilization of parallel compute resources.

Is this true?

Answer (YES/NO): YES